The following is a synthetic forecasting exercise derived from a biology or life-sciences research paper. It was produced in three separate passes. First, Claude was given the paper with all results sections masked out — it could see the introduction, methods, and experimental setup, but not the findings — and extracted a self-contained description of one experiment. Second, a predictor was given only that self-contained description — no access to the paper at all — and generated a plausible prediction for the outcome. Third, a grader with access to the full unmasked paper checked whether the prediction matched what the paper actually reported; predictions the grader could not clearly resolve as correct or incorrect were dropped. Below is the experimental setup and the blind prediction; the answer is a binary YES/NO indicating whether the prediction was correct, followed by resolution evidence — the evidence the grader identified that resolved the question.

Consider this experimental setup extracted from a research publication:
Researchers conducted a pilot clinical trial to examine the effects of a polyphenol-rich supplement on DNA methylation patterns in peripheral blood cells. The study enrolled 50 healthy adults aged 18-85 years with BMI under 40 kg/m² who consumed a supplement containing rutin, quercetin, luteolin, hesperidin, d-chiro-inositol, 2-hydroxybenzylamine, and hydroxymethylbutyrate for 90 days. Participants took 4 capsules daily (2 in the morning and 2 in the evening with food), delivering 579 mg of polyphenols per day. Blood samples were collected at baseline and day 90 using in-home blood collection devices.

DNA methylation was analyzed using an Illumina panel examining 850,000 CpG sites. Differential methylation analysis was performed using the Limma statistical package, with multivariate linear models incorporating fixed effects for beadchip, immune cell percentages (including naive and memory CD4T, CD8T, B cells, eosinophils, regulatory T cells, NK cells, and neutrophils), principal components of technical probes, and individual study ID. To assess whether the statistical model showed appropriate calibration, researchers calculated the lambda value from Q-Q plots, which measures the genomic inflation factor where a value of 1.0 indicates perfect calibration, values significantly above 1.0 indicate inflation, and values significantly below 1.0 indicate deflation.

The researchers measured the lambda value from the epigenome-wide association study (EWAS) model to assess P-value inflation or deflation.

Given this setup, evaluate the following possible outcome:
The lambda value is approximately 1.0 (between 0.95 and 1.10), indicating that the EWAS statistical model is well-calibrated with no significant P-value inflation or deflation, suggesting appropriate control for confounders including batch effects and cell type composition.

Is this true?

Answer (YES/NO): YES